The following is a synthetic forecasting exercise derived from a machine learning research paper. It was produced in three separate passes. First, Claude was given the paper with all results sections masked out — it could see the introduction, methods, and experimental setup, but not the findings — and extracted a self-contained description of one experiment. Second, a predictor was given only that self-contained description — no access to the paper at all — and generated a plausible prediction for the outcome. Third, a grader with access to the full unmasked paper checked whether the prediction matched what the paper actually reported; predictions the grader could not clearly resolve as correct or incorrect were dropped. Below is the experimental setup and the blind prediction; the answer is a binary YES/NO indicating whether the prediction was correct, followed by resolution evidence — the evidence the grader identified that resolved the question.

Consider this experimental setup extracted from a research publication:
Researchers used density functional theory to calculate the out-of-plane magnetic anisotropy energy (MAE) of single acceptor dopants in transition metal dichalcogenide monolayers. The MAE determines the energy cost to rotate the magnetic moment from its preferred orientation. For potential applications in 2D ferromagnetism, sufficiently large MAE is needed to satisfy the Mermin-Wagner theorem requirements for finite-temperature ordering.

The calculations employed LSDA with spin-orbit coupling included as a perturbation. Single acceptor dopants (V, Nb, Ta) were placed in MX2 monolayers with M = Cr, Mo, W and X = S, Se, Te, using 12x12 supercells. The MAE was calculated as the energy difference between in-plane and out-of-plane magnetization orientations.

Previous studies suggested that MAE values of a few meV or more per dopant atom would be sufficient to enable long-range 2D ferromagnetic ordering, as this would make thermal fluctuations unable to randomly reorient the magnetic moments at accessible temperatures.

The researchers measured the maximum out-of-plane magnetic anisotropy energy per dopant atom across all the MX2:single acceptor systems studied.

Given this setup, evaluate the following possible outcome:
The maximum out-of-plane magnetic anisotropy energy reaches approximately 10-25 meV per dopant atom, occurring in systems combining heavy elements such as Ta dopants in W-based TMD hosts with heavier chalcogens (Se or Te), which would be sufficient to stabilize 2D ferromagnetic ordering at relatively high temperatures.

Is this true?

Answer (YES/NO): NO